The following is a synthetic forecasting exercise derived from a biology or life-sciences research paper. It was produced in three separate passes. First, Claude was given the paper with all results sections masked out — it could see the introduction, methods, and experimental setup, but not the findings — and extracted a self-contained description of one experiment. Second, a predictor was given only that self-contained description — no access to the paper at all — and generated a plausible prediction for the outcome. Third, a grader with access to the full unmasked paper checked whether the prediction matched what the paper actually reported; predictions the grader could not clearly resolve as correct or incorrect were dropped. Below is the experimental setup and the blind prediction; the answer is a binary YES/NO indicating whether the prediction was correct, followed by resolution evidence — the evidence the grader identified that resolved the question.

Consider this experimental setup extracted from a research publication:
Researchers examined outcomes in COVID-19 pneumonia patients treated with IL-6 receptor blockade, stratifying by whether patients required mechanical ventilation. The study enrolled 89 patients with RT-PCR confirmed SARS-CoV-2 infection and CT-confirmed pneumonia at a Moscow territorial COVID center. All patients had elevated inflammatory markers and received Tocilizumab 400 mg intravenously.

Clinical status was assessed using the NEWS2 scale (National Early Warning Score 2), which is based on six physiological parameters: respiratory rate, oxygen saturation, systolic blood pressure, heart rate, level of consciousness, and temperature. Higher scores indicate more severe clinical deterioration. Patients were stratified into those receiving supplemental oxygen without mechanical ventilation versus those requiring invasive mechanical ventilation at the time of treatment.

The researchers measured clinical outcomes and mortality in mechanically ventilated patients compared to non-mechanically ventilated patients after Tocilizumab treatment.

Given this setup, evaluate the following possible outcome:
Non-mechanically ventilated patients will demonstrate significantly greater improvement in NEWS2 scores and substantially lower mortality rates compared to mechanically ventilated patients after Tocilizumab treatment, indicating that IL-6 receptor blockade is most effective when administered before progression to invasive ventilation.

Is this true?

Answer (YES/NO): YES